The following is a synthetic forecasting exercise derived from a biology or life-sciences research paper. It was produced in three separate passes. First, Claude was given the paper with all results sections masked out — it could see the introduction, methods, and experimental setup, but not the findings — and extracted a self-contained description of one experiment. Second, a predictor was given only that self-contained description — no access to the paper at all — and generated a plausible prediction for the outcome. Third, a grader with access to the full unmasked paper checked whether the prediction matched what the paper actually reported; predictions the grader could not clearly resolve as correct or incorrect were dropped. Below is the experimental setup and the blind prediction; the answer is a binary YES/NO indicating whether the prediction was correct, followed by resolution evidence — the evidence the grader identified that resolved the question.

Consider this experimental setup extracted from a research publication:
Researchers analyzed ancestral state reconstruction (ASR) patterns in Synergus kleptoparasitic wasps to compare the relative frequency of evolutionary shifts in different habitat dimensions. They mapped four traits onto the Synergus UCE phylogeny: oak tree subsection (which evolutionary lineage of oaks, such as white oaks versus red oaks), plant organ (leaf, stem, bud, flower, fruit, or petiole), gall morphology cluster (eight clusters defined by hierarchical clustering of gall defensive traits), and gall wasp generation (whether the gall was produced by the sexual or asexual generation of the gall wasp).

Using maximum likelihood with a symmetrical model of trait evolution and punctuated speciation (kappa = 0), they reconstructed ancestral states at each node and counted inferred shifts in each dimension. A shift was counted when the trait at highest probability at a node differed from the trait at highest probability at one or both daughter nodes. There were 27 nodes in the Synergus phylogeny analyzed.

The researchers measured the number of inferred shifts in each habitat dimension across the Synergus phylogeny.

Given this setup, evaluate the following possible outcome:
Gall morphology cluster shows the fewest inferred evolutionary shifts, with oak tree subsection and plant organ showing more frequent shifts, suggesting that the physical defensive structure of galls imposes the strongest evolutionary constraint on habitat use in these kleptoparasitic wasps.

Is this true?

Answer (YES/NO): NO